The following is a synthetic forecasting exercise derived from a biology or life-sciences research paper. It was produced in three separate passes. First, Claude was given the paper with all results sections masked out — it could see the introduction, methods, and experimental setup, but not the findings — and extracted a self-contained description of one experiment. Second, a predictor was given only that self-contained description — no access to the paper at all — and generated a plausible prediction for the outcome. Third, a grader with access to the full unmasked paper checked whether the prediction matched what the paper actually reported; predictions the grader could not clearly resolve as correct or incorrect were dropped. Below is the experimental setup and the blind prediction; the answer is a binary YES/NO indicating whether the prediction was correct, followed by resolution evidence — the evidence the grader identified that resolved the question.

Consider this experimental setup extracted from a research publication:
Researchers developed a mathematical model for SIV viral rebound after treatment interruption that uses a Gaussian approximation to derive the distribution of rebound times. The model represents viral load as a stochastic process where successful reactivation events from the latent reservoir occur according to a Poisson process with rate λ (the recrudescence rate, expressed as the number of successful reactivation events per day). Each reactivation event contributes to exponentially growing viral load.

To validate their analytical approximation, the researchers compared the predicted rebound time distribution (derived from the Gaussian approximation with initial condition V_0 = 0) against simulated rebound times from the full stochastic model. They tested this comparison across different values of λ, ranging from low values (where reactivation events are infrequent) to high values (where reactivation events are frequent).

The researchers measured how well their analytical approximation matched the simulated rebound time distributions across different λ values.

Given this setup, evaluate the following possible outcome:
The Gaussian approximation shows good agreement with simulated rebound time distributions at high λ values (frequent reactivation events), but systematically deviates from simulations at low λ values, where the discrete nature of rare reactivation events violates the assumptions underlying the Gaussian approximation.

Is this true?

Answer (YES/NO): YES